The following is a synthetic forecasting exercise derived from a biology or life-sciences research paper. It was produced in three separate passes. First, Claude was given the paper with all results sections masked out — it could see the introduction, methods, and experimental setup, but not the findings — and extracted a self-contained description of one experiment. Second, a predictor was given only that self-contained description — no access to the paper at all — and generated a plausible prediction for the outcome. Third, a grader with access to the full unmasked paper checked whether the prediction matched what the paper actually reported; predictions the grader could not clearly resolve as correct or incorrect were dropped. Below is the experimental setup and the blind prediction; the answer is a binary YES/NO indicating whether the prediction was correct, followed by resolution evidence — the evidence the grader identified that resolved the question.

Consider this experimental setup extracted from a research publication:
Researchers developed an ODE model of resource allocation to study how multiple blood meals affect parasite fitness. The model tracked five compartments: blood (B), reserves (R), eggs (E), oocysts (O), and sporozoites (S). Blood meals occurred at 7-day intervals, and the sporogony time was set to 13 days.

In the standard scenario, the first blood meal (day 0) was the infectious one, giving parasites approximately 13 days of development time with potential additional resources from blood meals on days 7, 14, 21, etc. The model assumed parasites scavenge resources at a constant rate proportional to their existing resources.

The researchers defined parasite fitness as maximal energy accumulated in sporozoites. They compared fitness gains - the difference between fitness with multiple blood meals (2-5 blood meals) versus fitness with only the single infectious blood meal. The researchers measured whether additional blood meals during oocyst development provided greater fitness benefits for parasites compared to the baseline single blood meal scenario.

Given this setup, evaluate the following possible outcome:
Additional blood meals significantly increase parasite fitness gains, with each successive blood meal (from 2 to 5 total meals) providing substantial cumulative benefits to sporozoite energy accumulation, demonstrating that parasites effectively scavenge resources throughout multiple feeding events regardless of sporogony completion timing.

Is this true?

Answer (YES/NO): NO